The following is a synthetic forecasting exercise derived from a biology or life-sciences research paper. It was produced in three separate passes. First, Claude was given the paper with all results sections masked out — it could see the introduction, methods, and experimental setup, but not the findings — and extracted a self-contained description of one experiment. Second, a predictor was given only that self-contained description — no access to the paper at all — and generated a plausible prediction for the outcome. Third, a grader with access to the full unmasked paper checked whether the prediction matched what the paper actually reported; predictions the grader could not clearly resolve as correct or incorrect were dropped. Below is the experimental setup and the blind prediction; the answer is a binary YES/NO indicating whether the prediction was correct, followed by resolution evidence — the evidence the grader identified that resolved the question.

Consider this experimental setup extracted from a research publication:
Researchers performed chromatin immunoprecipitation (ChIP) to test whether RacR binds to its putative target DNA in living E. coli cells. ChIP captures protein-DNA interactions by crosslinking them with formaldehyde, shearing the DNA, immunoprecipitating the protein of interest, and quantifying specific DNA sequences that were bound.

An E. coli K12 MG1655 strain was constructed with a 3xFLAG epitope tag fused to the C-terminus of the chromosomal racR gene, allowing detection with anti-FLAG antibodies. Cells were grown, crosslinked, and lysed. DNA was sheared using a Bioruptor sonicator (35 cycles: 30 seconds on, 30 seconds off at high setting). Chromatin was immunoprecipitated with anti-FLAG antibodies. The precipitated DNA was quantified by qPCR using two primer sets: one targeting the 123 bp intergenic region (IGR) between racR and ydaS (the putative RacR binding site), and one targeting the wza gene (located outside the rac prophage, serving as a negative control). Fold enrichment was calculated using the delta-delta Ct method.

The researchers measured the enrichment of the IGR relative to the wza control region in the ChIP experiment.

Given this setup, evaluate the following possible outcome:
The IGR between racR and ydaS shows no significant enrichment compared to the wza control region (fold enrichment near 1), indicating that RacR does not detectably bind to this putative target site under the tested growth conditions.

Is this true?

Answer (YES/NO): NO